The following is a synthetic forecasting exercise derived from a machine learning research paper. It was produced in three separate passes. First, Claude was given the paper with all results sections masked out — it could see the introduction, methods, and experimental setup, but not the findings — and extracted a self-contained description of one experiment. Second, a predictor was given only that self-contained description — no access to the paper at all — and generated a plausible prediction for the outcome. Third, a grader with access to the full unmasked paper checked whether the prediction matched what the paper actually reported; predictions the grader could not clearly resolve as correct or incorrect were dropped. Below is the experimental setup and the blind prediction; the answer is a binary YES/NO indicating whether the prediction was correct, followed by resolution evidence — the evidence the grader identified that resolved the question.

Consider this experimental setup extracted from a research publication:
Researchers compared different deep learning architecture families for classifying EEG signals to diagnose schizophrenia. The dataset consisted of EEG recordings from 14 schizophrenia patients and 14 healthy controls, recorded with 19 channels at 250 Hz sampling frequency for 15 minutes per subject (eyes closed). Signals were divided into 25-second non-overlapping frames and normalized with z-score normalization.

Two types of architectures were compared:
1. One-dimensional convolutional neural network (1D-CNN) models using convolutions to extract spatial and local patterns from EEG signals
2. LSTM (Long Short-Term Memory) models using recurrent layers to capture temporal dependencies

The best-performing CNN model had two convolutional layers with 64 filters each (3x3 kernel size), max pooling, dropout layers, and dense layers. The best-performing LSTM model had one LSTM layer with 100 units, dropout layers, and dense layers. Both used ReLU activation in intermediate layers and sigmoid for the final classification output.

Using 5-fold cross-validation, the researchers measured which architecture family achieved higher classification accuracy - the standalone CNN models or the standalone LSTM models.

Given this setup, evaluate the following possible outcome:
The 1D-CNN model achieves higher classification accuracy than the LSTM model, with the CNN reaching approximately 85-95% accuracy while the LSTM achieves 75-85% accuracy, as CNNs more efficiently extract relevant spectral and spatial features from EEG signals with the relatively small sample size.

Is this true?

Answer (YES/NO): YES